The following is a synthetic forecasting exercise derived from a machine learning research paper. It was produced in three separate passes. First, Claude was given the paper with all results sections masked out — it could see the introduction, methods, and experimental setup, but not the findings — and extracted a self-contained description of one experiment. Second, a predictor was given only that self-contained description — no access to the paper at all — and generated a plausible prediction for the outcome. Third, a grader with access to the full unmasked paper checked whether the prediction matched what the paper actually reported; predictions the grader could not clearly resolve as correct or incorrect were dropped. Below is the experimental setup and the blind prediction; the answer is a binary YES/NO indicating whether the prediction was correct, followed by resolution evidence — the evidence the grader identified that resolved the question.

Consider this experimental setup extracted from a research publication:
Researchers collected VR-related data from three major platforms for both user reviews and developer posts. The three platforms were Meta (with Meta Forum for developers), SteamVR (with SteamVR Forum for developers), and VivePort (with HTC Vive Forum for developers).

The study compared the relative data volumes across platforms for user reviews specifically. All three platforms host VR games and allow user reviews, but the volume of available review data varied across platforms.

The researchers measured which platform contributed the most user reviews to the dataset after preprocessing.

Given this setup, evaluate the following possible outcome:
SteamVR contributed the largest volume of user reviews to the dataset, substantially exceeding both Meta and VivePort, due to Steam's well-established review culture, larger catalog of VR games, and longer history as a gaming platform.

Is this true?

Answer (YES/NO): YES